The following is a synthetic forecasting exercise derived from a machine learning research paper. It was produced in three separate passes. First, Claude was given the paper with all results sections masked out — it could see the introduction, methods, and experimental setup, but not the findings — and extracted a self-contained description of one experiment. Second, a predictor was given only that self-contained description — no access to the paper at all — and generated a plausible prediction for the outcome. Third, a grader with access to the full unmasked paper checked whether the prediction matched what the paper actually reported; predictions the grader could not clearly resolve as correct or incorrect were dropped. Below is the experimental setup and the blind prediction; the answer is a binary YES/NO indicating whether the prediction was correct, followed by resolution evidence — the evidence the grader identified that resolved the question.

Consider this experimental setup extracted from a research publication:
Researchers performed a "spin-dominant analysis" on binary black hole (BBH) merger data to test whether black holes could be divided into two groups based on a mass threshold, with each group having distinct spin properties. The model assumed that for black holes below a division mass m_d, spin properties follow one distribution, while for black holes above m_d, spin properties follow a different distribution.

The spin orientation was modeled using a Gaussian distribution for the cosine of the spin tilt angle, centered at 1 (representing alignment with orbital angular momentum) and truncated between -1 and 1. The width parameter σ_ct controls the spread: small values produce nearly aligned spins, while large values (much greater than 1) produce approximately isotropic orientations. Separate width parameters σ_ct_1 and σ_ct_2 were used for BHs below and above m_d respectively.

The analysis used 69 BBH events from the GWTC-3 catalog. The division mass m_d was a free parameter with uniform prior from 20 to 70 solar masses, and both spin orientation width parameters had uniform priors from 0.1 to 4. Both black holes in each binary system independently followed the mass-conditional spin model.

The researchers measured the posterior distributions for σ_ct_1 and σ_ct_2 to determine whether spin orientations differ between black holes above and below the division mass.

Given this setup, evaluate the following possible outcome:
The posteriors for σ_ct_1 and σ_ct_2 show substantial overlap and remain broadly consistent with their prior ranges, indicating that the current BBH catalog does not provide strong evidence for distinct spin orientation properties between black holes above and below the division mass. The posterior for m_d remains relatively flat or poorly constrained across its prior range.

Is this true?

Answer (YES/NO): NO